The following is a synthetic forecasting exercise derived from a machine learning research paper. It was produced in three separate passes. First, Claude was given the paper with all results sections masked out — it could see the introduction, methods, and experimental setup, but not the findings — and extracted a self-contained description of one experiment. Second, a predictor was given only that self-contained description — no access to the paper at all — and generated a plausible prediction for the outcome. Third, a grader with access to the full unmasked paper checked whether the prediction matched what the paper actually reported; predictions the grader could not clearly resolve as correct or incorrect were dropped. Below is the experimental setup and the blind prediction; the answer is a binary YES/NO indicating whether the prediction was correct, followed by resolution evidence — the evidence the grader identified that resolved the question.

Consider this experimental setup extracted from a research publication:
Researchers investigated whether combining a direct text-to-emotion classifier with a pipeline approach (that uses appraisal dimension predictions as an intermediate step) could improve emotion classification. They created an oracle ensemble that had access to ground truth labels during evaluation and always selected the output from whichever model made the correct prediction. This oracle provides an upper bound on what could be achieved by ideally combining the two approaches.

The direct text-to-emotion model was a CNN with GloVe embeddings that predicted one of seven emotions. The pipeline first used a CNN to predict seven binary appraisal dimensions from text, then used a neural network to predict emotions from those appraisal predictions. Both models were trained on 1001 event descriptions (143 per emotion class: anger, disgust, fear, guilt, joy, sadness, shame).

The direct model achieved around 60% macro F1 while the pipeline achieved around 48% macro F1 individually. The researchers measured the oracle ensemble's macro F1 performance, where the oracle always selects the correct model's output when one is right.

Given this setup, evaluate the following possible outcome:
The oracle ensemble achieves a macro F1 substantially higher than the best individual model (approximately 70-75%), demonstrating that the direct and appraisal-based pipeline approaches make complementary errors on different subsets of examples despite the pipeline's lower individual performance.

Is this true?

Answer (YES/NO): YES